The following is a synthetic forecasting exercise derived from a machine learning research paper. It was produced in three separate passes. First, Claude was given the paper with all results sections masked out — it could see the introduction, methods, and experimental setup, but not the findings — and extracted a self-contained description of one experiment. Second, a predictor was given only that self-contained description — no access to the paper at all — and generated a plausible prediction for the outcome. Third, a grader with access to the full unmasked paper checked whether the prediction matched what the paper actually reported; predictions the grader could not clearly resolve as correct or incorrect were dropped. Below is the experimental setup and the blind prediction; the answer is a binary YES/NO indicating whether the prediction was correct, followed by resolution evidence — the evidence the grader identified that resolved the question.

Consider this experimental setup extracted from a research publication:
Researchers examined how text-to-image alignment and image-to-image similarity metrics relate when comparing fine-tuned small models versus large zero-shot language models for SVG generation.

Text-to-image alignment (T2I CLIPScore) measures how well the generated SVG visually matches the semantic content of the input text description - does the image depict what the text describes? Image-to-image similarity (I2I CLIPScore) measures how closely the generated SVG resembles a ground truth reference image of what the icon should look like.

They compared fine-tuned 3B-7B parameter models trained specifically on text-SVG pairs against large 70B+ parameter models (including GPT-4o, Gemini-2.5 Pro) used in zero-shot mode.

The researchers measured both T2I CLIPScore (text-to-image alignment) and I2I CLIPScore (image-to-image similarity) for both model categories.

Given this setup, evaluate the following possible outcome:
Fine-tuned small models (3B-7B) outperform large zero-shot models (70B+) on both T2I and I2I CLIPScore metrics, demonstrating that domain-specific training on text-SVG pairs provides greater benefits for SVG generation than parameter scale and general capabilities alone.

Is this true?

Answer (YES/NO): NO